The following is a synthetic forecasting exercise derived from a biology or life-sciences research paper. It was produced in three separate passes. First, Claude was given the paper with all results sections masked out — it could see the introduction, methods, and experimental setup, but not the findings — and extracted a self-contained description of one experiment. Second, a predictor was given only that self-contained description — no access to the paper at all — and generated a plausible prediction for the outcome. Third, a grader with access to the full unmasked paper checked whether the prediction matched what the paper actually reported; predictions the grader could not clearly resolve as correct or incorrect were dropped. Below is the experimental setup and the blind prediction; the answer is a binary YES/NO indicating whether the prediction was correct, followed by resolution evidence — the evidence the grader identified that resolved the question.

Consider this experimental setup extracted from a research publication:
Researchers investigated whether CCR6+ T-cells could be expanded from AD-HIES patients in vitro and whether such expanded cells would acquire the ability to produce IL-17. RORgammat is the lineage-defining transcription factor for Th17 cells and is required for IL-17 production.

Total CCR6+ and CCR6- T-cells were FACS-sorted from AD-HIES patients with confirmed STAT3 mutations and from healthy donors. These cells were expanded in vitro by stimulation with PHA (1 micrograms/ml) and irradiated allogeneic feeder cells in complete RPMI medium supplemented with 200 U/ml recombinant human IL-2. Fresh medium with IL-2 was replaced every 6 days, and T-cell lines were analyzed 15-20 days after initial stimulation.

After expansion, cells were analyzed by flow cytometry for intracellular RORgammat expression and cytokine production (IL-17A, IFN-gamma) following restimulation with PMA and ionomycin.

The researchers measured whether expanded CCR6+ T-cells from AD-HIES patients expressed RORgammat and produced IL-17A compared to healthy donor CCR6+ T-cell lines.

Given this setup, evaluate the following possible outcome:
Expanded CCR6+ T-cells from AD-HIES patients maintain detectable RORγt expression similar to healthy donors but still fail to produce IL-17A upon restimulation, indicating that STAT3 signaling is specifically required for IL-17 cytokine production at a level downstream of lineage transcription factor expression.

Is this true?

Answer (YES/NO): NO